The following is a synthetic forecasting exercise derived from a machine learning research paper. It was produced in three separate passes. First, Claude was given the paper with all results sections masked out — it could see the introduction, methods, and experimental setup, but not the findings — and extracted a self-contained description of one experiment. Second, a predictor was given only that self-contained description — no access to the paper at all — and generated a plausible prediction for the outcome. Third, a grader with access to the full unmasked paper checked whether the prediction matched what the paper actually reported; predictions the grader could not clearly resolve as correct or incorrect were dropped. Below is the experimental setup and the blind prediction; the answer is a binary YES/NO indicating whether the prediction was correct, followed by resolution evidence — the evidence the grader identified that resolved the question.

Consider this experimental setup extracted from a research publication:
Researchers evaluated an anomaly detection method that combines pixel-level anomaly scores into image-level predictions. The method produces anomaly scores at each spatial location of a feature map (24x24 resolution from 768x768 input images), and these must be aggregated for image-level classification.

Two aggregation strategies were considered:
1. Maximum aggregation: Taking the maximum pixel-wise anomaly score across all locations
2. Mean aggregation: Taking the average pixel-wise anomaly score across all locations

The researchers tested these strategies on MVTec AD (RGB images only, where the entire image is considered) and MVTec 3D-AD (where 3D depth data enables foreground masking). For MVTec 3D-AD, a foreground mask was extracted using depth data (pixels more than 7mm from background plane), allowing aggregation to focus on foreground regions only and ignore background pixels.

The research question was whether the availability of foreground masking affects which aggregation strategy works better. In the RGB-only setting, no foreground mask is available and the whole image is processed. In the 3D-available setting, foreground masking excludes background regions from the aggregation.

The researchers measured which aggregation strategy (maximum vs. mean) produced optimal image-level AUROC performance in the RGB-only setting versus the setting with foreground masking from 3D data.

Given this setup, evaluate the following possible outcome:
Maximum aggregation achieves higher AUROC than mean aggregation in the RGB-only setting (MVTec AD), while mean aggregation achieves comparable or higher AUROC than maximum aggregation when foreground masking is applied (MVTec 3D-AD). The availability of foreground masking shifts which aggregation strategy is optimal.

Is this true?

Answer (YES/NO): NO